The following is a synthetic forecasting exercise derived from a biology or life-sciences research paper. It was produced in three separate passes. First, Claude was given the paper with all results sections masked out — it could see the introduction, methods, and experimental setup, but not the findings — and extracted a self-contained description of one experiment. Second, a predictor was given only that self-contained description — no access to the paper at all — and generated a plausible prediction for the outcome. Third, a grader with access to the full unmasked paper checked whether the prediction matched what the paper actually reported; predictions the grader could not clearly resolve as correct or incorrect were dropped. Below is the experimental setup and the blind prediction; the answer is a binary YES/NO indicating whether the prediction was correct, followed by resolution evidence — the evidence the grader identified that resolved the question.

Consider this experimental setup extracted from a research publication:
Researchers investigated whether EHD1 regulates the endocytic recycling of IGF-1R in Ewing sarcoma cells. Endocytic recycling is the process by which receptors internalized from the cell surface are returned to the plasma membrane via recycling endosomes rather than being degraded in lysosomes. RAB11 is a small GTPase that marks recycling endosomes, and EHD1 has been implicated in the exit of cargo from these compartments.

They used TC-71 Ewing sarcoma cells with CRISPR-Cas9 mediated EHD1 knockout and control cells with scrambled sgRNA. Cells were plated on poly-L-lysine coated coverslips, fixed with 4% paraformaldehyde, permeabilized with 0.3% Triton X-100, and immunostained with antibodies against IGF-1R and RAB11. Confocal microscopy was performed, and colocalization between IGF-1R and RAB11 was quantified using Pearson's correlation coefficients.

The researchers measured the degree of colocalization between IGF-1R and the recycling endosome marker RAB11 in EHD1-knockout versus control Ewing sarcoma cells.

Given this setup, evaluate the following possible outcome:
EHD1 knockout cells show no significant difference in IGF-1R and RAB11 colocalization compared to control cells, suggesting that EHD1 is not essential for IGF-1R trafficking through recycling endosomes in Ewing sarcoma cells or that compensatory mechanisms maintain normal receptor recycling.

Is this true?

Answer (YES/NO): NO